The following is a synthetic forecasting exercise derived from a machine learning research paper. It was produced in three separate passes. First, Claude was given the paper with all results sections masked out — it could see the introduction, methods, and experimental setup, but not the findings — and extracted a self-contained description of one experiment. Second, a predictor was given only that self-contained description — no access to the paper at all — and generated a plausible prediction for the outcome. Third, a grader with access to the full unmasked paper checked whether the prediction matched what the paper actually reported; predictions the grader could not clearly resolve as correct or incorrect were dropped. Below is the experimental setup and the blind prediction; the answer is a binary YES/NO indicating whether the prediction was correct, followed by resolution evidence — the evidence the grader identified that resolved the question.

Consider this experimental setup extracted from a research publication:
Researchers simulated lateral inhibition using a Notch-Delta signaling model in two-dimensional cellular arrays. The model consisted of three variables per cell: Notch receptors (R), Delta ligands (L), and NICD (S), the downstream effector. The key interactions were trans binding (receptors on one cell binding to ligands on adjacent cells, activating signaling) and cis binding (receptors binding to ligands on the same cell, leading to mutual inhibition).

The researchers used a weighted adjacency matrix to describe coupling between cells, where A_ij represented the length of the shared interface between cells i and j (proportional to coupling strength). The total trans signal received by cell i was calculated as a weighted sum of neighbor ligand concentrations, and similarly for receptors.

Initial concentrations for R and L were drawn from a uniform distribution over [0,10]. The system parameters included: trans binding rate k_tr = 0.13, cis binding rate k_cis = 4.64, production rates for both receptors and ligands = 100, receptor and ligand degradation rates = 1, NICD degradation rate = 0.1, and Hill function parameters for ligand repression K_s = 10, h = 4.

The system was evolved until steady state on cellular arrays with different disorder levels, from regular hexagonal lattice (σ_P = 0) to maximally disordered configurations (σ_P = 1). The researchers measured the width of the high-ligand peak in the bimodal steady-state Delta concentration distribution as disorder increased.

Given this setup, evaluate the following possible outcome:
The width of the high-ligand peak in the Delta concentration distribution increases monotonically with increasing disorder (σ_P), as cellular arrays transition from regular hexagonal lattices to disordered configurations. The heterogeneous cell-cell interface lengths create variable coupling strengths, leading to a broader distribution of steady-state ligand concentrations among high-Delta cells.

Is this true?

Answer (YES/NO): YES